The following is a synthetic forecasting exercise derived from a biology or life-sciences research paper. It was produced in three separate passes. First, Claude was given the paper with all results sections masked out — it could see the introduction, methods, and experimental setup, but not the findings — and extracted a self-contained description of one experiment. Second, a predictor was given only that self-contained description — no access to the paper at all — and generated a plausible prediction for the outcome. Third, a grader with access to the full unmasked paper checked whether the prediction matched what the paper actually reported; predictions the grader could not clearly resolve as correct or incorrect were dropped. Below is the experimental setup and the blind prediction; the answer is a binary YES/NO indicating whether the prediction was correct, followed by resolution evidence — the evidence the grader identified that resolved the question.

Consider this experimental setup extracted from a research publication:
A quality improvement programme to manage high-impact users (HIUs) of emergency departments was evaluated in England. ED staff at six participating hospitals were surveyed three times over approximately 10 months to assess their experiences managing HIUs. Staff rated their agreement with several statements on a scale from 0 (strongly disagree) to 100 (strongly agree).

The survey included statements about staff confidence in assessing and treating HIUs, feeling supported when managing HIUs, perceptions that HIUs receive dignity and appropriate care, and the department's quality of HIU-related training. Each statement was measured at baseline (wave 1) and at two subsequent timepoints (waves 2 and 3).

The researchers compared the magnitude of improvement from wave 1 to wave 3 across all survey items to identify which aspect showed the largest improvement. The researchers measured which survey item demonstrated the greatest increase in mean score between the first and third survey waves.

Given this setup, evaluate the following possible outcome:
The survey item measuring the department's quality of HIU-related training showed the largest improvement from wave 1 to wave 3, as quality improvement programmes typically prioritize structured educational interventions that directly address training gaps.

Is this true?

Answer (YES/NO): YES